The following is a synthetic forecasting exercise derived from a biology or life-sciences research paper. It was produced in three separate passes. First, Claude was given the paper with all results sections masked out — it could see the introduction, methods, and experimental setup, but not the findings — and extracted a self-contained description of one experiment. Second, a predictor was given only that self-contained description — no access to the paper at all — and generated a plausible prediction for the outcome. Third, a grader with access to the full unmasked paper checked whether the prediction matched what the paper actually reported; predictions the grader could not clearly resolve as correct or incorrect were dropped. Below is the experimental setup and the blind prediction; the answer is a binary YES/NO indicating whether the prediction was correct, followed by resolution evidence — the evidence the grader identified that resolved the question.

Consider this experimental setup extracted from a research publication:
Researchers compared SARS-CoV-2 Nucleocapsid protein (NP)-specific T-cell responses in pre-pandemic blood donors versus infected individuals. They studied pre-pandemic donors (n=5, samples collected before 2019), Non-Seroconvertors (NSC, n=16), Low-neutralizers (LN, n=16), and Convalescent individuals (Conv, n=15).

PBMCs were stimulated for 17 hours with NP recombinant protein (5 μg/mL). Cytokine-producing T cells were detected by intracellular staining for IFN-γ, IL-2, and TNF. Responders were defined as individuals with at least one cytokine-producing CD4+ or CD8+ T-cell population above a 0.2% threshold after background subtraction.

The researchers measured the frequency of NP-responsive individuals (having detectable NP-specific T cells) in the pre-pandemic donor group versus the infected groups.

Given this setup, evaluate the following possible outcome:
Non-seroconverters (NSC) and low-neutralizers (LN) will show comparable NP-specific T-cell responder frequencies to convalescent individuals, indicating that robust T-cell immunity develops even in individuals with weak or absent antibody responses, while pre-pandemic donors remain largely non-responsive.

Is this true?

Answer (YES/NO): NO